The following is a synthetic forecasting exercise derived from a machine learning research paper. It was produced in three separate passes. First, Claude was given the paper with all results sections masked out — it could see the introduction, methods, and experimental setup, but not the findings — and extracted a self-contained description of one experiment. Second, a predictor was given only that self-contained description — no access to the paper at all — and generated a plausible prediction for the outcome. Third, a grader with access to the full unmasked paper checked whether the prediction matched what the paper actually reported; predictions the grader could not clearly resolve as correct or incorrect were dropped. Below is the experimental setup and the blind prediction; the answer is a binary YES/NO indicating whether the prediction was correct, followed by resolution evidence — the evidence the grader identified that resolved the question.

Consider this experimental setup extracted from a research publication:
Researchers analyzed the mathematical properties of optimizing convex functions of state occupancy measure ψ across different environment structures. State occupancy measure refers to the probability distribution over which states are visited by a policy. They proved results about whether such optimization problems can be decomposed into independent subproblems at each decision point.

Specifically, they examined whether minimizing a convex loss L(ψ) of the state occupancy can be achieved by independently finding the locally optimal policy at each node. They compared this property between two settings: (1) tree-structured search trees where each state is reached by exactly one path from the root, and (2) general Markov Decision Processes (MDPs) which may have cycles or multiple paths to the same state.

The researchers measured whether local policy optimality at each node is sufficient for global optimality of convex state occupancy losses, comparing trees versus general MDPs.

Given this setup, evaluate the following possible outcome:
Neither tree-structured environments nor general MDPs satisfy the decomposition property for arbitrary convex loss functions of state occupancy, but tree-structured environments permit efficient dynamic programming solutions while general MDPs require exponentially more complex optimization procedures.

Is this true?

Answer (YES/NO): NO